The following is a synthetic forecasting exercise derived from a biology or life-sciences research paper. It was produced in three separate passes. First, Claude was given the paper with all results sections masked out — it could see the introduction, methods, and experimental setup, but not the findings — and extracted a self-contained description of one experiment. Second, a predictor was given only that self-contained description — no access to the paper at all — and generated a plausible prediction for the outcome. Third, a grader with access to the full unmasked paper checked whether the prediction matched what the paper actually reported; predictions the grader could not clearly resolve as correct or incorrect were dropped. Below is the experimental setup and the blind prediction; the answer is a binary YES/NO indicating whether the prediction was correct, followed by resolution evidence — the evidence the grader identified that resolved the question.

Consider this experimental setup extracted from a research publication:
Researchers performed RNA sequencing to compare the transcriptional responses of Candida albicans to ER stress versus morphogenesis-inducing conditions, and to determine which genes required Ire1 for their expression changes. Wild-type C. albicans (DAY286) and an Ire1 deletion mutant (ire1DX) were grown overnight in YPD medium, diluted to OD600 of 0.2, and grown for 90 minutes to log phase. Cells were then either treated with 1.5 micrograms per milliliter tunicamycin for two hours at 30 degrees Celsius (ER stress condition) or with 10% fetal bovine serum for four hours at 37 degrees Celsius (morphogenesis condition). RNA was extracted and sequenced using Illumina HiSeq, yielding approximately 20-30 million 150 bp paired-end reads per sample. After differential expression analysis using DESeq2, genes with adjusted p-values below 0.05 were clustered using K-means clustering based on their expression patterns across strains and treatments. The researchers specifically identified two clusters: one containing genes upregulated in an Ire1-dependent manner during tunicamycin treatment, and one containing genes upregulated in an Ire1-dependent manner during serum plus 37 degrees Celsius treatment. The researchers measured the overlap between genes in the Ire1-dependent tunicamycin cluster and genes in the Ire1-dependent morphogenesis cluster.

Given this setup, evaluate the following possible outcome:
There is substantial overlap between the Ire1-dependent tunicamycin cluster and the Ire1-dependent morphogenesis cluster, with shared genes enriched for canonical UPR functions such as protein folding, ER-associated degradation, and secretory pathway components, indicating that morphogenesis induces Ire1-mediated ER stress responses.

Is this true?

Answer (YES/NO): NO